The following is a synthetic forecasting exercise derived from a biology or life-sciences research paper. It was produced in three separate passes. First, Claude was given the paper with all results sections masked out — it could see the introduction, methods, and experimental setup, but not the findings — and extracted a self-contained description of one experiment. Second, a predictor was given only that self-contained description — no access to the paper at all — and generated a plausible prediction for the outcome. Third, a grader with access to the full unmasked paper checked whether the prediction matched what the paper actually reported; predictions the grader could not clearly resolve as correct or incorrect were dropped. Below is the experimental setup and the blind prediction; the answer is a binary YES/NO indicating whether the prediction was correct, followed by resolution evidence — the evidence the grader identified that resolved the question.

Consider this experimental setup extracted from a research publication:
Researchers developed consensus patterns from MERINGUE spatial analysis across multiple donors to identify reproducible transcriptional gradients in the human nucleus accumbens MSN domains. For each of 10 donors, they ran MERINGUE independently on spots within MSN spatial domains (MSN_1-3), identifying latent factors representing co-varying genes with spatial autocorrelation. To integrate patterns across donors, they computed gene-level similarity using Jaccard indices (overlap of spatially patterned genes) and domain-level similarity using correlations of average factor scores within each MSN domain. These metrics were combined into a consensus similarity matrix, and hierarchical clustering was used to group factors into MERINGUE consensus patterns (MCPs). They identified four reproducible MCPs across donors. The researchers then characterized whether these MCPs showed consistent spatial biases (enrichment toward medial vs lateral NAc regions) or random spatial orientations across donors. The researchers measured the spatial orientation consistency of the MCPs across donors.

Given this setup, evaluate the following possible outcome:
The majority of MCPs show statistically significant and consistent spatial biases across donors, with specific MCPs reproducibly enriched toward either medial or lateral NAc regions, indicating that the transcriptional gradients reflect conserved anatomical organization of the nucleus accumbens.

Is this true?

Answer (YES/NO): NO